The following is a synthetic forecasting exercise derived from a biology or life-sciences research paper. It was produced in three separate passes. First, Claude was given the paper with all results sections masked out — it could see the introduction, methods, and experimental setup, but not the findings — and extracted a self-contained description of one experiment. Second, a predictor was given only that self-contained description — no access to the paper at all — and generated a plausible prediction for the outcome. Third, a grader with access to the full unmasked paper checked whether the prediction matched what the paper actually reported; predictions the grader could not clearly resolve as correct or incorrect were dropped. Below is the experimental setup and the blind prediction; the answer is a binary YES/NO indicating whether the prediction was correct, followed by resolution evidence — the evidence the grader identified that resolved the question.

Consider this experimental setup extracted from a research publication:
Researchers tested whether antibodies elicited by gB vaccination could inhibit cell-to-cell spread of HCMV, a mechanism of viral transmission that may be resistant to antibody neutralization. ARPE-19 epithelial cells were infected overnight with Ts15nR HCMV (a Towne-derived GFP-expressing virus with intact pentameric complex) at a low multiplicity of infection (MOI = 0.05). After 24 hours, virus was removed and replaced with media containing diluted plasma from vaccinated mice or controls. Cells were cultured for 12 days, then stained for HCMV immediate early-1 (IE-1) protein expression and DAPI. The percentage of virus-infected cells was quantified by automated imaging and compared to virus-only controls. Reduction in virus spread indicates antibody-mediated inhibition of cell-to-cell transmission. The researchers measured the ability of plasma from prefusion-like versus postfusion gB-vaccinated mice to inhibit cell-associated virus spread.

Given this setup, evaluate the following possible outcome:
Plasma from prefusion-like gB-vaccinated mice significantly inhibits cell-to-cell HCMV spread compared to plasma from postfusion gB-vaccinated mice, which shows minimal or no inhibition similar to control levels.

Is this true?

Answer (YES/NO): NO